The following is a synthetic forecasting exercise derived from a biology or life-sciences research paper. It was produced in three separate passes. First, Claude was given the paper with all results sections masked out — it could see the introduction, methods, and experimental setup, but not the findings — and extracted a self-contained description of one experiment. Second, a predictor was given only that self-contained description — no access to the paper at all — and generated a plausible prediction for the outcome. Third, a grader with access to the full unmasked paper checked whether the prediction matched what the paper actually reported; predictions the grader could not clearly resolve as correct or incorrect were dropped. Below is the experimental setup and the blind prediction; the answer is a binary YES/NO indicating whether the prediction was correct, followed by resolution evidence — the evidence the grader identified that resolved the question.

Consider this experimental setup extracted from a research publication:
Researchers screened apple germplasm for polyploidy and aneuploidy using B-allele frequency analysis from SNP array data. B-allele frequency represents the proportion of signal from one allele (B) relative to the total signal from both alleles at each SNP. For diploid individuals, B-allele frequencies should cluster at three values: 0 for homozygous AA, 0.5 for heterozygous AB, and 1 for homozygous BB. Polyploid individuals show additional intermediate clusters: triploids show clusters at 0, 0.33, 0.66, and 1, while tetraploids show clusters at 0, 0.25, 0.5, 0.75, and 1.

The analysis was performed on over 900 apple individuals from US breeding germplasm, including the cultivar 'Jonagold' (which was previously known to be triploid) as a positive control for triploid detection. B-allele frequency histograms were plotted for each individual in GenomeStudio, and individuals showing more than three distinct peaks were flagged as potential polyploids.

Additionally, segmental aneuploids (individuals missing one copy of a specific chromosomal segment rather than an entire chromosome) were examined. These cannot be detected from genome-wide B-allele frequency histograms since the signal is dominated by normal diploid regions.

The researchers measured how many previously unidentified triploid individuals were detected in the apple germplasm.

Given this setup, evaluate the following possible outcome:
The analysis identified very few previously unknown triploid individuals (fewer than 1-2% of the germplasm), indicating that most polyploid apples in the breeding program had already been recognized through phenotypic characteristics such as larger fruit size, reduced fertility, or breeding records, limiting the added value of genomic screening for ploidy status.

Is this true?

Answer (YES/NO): NO